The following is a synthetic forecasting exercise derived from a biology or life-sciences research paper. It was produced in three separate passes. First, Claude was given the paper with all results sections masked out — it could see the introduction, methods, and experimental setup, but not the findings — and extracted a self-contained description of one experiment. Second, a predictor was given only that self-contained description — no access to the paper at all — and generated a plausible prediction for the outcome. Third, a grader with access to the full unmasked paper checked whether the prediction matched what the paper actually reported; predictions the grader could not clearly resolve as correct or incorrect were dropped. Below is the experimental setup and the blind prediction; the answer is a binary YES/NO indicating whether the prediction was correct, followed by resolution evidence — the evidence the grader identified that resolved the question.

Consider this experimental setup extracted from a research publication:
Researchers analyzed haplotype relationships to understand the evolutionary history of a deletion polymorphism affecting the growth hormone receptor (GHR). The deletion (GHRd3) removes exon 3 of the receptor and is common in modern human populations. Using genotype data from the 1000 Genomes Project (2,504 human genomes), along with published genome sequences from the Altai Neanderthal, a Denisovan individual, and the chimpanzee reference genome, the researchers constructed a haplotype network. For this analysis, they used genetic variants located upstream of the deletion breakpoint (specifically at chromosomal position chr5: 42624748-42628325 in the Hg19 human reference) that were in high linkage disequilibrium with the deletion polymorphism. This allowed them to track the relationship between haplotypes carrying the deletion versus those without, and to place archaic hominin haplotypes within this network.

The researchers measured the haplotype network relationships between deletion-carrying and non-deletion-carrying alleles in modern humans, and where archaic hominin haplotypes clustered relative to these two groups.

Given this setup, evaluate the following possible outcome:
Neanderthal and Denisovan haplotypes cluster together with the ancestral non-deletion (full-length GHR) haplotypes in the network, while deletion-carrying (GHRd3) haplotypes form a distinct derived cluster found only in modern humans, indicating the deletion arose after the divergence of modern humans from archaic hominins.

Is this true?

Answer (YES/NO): NO